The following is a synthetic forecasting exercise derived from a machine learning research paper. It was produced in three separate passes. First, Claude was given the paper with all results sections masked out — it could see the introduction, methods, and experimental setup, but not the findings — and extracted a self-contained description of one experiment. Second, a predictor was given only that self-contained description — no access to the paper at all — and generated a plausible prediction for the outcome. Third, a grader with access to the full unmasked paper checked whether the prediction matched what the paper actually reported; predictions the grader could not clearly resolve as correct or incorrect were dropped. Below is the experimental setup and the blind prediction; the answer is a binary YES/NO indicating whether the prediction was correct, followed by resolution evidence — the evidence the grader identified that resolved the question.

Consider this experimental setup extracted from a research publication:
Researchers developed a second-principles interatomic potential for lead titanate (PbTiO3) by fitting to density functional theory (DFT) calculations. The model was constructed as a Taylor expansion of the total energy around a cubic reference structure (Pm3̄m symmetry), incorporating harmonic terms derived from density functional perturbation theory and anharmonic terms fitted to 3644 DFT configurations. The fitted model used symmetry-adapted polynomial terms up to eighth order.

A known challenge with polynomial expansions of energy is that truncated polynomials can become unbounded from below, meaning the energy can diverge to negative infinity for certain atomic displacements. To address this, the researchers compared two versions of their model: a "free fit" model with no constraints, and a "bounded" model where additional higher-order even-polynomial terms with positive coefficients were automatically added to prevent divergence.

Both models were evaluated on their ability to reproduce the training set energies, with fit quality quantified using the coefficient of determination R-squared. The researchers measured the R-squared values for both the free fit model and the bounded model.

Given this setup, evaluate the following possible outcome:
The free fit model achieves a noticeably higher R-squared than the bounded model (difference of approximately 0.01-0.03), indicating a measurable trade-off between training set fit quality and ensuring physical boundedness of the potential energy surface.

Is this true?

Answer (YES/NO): YES